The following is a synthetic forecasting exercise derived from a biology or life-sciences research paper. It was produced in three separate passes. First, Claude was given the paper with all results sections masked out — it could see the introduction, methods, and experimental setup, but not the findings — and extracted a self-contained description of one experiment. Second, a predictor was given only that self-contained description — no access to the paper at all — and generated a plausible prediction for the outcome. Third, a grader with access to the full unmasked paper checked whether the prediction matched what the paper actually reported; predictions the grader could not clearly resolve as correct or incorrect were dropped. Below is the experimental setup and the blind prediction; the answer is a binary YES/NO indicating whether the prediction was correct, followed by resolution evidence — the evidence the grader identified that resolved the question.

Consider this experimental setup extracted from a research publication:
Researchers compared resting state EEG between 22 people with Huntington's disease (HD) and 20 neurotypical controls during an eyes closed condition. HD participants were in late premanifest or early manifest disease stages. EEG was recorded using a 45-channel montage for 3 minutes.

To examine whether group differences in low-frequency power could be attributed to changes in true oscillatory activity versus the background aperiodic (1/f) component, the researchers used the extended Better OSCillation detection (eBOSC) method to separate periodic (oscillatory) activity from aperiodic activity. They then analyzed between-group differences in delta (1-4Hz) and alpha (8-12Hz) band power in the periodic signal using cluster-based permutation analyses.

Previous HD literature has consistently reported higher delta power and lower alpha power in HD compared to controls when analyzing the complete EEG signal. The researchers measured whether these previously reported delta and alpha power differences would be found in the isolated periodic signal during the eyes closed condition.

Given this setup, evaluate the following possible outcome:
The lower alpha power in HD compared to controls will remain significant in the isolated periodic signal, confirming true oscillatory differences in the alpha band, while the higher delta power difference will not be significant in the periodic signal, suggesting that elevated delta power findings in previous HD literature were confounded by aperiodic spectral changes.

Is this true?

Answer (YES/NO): NO